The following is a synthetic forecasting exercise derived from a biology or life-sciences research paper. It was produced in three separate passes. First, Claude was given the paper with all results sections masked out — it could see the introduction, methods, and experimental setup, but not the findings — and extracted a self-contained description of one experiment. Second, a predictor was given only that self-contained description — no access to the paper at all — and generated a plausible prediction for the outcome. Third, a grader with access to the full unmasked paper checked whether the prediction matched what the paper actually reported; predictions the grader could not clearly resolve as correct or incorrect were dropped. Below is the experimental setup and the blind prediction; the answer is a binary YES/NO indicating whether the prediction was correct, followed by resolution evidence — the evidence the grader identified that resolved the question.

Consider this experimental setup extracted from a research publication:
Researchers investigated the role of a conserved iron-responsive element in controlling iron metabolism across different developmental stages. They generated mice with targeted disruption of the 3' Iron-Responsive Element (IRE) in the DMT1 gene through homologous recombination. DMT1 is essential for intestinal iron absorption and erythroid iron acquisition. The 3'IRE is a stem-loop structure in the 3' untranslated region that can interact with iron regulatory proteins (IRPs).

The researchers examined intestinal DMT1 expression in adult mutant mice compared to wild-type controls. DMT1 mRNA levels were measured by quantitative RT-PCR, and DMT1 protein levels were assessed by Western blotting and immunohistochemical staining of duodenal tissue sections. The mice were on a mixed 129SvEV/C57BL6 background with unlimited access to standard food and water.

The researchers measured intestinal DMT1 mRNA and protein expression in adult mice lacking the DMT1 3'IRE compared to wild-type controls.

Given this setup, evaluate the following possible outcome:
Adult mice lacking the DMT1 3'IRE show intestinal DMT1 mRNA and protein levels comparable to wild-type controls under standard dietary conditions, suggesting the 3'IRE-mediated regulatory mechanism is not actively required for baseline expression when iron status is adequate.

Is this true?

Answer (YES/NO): NO